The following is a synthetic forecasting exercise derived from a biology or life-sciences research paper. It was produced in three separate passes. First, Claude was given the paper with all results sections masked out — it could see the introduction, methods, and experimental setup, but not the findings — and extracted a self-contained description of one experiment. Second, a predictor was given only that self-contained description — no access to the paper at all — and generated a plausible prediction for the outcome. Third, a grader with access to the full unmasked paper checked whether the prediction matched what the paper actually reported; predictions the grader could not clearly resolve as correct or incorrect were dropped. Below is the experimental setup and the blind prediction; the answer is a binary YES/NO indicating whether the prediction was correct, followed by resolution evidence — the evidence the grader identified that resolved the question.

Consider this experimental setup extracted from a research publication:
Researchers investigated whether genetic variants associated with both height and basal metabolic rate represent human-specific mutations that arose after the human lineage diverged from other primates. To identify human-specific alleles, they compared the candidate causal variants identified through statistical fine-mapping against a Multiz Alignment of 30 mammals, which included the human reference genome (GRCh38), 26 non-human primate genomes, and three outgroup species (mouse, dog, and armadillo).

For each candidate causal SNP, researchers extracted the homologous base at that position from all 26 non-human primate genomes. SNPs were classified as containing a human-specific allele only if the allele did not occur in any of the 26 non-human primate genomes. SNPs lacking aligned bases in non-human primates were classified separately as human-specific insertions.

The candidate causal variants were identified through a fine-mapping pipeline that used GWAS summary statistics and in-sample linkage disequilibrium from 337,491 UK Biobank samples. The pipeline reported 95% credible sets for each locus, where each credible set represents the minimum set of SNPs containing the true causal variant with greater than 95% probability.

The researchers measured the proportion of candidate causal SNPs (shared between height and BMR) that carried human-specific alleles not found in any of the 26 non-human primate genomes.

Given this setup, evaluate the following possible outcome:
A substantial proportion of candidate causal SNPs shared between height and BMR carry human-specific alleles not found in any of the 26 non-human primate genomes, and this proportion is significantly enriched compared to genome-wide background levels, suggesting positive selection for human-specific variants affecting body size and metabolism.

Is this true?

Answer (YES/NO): NO